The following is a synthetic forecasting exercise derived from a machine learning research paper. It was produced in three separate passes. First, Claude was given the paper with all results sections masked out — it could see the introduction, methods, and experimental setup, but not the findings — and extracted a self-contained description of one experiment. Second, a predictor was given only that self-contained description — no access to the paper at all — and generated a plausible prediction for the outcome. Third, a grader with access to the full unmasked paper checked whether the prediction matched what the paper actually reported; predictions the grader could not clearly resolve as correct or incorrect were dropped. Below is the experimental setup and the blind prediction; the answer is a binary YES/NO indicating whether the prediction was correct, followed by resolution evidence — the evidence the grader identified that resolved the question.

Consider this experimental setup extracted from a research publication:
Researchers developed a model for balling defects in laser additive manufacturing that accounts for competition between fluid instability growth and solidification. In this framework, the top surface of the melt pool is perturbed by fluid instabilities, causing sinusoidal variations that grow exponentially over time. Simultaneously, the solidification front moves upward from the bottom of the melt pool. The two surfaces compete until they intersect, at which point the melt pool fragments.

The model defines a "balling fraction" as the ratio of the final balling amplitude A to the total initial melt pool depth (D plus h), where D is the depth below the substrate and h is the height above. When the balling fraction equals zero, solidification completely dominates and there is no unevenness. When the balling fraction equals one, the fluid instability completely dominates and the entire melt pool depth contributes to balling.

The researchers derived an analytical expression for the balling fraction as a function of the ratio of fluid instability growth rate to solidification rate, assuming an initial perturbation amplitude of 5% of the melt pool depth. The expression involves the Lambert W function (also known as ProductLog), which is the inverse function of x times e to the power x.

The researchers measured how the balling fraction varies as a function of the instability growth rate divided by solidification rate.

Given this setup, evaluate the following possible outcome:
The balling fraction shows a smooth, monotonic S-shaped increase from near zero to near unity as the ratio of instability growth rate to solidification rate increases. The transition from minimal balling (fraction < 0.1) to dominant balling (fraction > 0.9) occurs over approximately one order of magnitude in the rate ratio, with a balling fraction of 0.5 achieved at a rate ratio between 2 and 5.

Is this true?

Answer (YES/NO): NO